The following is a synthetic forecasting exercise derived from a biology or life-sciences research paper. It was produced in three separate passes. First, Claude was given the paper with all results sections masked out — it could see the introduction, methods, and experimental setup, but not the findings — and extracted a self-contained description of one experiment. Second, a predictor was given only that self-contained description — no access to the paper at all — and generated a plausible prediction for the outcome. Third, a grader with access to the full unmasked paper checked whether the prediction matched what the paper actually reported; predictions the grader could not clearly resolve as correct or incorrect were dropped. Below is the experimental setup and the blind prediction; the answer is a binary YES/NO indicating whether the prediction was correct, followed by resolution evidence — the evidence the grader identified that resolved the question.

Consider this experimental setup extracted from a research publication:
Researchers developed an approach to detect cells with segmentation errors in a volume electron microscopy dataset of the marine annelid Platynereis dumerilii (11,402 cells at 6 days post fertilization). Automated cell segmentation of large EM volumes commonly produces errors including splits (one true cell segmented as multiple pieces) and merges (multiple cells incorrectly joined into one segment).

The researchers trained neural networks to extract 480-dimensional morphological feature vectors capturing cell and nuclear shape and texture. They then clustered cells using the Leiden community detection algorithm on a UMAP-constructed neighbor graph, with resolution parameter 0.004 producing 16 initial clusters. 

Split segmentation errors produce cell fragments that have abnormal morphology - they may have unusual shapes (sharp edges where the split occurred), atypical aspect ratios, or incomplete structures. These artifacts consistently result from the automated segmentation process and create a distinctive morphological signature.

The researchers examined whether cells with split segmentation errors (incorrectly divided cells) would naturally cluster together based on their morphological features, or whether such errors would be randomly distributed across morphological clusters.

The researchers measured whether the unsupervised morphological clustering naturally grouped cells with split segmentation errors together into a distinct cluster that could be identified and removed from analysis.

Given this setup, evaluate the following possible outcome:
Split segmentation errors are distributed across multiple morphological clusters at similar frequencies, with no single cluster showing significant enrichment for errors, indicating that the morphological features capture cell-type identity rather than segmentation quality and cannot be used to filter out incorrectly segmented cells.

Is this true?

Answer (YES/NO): NO